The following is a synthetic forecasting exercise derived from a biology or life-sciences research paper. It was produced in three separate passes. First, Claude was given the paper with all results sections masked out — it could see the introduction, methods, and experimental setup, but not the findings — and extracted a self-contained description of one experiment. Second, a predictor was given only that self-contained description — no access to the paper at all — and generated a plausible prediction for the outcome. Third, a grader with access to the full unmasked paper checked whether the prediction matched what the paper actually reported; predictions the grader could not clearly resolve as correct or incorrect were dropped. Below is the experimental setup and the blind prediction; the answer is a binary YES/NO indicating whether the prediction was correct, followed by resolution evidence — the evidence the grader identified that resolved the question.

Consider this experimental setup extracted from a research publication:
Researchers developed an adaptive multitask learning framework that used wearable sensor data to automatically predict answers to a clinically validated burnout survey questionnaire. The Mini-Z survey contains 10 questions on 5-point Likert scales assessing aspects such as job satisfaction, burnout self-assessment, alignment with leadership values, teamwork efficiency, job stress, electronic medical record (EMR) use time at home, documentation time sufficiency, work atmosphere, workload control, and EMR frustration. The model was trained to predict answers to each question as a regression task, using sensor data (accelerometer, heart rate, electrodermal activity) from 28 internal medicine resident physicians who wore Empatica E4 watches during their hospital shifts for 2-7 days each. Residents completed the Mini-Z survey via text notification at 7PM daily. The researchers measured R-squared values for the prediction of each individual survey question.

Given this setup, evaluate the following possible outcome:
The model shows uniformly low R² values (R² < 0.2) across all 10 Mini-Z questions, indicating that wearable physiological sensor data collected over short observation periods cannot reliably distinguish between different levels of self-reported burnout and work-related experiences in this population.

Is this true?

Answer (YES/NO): NO